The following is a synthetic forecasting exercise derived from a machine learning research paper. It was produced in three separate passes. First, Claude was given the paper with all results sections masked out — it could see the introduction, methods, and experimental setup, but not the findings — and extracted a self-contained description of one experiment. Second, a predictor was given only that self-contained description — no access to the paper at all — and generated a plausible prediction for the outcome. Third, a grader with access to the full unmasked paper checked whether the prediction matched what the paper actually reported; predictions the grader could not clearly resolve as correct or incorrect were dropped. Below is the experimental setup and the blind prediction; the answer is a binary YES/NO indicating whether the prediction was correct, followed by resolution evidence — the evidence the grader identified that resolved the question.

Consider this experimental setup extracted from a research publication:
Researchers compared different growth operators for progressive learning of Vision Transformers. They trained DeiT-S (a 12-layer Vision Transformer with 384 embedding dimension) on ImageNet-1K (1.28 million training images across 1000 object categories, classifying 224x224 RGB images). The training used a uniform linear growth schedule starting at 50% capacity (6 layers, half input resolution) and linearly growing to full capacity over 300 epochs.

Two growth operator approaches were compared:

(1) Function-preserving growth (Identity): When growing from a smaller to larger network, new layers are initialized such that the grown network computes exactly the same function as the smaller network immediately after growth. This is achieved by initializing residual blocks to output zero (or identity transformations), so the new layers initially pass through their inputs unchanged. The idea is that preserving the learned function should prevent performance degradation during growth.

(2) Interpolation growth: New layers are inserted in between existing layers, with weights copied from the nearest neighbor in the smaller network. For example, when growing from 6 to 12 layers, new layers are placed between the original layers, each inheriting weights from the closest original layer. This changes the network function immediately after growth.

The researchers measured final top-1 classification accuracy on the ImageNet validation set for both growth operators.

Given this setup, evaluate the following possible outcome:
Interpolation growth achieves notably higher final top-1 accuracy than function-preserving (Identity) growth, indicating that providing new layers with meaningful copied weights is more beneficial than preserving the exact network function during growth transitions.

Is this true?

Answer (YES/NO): YES